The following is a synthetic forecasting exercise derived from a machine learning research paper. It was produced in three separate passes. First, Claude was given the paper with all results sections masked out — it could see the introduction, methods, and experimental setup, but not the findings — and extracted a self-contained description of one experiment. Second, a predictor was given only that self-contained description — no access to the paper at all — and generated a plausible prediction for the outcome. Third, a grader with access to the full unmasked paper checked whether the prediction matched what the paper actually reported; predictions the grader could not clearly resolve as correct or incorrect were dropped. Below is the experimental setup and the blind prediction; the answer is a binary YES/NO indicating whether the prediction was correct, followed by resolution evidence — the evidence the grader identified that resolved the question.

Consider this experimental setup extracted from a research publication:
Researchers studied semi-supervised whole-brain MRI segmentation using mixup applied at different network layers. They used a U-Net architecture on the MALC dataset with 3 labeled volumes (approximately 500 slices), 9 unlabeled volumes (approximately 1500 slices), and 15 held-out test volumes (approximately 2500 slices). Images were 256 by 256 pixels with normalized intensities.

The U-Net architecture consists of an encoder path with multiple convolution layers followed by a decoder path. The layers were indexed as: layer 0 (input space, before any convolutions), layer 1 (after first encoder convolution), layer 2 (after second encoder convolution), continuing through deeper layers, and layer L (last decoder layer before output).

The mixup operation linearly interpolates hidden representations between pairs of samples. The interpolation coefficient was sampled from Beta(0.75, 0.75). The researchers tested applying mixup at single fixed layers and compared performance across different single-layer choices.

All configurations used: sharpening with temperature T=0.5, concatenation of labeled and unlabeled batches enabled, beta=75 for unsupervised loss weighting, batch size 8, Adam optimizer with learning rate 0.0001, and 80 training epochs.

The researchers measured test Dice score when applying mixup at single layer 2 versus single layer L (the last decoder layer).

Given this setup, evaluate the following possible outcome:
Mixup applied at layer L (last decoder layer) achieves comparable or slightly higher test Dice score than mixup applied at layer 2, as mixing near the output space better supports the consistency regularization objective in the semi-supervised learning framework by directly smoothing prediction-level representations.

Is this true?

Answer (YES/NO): NO